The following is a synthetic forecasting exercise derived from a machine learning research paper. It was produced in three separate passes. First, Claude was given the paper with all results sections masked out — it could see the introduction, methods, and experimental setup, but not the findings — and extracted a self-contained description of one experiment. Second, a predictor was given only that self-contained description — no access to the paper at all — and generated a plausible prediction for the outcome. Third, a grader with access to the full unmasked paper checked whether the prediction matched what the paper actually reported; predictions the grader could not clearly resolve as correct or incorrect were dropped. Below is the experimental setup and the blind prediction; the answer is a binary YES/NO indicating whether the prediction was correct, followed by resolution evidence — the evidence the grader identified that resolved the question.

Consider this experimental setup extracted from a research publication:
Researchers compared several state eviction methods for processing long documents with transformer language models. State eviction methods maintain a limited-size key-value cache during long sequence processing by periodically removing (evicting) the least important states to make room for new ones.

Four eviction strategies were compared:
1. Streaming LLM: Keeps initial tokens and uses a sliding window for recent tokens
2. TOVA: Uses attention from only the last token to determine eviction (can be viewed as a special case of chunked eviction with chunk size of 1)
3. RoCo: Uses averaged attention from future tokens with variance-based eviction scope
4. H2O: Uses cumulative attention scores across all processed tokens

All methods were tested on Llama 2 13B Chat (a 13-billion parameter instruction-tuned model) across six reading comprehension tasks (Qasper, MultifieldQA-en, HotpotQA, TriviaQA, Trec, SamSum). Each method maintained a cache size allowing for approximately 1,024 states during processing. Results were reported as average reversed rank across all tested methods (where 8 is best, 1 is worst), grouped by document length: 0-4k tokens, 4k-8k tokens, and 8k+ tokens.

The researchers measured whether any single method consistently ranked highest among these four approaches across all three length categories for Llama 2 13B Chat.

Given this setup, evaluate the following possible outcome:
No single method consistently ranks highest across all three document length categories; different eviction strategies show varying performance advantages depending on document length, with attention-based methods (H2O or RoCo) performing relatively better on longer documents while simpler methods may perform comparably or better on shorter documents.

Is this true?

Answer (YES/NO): NO